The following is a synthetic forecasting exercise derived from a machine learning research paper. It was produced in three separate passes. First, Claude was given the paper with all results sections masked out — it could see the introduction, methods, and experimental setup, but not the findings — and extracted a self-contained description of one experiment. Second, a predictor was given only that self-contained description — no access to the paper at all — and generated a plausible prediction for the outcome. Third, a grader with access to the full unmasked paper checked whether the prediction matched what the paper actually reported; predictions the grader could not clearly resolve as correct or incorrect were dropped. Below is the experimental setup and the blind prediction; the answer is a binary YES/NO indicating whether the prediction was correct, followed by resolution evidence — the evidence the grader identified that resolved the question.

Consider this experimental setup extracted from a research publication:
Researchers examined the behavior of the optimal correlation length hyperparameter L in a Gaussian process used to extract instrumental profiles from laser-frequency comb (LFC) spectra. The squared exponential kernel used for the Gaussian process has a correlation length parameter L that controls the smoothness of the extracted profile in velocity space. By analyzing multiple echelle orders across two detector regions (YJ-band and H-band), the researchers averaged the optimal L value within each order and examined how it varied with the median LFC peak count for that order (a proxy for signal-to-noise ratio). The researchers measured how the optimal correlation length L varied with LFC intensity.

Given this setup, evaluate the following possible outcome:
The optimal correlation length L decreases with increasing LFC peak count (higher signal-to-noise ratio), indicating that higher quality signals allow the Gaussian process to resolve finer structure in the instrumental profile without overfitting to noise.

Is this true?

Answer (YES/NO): YES